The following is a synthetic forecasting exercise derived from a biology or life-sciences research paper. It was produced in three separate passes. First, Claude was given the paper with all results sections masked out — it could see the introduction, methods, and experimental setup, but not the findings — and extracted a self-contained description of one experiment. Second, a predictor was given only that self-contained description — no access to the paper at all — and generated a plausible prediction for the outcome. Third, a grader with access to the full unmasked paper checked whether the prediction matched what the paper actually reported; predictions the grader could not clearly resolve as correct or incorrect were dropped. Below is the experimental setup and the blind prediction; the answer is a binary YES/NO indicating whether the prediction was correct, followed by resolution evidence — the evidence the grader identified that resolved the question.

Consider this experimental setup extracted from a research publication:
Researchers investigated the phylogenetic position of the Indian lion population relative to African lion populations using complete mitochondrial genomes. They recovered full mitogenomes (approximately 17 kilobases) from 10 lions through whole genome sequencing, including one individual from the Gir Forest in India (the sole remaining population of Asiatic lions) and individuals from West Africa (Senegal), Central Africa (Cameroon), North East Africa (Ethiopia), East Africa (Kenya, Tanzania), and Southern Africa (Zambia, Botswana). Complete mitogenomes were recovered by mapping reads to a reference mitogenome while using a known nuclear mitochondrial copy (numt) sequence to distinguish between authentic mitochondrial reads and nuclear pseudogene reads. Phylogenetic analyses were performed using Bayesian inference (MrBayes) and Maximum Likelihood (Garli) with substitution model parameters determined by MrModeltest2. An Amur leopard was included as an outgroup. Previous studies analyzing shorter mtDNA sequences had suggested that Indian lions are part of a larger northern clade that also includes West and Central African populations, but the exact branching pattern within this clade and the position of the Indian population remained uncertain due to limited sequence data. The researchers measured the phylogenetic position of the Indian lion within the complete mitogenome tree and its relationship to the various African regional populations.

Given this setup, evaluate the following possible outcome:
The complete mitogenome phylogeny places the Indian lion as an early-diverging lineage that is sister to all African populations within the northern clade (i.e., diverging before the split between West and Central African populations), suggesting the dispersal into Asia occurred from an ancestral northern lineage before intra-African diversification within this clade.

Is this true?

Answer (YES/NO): NO